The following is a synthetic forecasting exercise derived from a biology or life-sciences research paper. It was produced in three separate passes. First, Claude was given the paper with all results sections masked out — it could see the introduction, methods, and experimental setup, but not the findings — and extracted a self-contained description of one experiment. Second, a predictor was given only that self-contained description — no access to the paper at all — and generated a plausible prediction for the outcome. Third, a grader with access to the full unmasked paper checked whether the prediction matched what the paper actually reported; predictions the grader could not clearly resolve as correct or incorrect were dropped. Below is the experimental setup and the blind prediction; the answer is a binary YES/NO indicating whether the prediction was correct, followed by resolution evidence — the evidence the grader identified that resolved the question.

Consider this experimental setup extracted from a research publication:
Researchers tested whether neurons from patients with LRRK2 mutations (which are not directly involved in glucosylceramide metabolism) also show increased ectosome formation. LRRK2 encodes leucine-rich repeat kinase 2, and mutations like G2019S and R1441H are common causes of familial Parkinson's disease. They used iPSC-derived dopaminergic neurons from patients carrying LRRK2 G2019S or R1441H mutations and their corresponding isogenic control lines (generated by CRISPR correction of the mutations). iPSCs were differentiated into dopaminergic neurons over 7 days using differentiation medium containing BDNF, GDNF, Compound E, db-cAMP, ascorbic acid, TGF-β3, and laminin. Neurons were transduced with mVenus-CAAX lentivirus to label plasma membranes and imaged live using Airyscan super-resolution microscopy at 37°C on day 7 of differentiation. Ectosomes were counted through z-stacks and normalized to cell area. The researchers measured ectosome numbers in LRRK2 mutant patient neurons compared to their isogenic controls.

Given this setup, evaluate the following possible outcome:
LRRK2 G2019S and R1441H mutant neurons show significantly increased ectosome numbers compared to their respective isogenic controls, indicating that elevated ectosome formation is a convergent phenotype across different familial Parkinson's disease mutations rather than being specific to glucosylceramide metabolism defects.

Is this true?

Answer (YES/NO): NO